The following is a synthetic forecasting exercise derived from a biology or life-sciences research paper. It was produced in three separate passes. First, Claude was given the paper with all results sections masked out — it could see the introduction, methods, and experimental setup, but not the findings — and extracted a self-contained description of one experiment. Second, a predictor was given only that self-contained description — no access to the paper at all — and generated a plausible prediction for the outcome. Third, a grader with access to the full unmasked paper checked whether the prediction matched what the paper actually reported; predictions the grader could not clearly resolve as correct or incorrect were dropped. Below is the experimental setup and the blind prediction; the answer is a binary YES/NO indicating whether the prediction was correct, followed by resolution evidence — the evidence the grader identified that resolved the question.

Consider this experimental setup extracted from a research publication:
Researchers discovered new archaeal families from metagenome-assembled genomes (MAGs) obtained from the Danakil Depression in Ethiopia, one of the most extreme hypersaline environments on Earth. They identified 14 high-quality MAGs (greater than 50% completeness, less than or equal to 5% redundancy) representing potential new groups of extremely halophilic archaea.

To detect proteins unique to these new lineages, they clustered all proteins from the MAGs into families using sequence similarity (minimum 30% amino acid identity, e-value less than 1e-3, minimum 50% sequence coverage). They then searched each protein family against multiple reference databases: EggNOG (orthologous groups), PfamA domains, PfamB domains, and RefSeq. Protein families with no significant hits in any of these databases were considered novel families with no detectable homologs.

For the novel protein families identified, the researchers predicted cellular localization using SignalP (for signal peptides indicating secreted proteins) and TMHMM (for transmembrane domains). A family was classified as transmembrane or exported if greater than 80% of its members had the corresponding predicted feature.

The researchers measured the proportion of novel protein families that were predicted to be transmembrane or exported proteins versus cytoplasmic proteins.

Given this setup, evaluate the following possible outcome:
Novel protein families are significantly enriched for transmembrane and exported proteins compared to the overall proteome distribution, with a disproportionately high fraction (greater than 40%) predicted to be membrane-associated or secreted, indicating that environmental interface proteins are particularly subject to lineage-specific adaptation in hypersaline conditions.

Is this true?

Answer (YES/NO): NO